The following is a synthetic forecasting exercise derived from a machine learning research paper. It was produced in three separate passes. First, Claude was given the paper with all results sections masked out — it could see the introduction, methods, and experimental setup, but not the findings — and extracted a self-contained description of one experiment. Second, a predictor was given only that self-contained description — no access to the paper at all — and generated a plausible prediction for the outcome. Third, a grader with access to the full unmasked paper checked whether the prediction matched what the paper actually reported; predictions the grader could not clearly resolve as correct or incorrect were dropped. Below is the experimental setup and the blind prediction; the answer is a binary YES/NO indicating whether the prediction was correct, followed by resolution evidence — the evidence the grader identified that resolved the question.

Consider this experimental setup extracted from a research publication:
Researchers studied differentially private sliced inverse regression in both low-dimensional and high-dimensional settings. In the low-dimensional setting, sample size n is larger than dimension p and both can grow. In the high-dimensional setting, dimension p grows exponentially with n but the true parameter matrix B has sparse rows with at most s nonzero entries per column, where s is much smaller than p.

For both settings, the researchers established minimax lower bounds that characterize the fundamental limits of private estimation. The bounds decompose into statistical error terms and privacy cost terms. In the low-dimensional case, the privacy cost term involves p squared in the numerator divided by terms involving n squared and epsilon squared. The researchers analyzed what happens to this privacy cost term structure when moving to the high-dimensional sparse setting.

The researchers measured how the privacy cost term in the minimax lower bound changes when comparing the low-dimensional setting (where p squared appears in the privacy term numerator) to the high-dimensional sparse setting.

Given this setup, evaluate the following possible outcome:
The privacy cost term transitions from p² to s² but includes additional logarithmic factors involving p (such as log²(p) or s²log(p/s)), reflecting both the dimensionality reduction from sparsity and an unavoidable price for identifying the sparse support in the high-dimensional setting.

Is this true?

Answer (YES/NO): YES